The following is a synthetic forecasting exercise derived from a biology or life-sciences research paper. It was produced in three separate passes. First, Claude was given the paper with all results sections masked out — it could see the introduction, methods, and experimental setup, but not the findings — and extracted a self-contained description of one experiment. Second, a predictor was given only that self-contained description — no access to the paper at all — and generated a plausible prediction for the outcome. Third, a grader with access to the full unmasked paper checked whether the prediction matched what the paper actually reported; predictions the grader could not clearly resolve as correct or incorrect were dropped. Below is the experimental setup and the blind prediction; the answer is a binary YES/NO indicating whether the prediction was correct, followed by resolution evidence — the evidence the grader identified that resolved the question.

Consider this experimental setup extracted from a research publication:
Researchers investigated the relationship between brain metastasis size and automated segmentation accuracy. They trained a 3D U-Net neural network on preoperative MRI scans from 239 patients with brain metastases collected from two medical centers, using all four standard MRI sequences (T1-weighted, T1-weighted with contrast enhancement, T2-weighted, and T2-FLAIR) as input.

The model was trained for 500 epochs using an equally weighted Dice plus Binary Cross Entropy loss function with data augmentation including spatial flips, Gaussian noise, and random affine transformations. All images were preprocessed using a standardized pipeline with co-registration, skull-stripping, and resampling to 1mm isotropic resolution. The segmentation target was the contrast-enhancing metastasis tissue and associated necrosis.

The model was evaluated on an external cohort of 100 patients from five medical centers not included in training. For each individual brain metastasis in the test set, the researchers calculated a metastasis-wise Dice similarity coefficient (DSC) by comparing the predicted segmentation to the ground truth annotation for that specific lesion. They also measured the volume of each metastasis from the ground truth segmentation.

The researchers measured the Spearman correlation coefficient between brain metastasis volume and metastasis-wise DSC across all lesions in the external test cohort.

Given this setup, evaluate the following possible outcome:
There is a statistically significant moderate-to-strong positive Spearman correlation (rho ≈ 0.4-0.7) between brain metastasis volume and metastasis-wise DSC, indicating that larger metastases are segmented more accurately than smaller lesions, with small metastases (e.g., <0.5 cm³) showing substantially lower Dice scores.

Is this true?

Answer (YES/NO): NO